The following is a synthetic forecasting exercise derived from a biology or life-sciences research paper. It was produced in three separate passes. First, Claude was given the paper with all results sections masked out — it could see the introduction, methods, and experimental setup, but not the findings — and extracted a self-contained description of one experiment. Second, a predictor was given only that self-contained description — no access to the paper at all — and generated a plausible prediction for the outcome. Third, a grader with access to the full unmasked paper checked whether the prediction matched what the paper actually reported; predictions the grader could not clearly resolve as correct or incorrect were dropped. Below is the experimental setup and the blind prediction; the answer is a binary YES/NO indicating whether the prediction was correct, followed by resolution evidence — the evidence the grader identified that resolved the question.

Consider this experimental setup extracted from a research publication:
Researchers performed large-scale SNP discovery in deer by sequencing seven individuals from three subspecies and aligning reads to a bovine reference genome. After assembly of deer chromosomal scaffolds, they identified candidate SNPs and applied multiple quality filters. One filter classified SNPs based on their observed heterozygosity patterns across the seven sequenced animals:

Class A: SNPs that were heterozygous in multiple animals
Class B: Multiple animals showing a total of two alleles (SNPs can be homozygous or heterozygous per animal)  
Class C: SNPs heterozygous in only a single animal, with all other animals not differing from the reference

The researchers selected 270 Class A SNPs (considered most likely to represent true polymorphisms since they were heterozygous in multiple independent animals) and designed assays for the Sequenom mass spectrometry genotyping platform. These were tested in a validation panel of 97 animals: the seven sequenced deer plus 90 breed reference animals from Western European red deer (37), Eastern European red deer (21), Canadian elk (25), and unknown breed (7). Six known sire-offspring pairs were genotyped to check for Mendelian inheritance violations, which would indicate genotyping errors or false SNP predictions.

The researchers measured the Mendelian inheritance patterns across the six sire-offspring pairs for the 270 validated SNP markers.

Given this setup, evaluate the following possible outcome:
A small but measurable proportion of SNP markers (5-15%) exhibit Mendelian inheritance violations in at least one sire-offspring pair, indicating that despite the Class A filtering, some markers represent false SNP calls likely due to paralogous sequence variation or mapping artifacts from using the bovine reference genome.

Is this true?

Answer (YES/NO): NO